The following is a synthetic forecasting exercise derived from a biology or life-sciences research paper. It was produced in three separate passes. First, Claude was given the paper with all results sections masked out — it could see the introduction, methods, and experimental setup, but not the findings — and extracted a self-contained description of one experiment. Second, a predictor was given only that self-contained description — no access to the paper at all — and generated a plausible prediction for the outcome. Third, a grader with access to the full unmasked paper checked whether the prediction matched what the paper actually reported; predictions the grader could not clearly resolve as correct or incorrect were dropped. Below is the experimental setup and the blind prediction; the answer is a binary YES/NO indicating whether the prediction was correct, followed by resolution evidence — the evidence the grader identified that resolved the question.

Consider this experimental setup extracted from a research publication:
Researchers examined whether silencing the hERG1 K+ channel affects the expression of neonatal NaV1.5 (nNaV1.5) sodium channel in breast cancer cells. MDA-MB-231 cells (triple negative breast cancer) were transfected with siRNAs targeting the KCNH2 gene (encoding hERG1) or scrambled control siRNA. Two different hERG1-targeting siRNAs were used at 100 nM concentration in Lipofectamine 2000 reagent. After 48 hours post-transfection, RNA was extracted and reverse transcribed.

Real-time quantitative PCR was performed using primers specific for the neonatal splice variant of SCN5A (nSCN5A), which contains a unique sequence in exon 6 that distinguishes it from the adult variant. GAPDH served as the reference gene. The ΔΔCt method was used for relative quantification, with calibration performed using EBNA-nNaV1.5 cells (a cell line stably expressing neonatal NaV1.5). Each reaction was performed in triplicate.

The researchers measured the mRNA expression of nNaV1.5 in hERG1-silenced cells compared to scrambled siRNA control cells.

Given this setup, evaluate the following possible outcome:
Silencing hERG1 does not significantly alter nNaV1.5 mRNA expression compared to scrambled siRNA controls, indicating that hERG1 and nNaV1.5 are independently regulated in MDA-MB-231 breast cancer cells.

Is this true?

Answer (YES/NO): NO